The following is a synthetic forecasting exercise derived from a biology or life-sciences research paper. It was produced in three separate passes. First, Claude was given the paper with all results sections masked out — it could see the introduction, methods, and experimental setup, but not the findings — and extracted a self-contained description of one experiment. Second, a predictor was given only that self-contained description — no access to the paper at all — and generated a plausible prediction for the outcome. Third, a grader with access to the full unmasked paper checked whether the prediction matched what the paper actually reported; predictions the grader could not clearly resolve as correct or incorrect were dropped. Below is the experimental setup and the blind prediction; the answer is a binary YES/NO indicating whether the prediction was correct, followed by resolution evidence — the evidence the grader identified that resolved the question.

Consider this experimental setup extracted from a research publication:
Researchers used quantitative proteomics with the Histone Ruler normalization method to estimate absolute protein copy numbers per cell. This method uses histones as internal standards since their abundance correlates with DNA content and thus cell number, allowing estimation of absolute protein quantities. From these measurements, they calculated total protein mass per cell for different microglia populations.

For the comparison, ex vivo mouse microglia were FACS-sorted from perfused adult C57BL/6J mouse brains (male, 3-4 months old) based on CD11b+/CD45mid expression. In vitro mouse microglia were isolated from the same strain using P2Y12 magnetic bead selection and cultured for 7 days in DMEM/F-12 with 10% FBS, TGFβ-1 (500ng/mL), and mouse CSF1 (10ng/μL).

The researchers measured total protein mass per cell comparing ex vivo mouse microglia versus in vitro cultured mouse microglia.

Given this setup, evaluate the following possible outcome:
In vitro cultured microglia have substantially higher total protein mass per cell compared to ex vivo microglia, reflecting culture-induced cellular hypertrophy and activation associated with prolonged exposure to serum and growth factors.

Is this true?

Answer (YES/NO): YES